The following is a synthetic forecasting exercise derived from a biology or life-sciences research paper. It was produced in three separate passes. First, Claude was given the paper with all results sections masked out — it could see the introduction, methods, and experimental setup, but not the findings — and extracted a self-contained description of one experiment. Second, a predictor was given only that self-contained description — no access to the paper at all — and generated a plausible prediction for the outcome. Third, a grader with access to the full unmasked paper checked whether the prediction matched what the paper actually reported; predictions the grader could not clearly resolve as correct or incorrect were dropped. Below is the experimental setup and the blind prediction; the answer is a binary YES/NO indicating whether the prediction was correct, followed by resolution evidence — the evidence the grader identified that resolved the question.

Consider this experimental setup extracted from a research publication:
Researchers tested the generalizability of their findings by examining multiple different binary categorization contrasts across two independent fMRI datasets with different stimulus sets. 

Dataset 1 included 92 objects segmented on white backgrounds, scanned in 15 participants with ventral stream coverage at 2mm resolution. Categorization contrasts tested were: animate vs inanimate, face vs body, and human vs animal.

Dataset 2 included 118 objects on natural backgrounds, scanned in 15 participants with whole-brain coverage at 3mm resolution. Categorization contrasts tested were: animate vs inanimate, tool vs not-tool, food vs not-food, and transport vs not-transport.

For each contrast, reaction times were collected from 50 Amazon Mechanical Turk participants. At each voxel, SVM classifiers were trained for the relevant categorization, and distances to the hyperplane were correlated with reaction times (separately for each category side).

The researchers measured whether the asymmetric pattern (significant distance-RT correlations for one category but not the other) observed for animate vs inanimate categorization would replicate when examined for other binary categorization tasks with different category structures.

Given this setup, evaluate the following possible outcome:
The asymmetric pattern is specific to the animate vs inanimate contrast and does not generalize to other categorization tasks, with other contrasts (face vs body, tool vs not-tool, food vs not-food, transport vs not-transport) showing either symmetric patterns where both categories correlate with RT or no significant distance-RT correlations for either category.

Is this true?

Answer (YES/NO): NO